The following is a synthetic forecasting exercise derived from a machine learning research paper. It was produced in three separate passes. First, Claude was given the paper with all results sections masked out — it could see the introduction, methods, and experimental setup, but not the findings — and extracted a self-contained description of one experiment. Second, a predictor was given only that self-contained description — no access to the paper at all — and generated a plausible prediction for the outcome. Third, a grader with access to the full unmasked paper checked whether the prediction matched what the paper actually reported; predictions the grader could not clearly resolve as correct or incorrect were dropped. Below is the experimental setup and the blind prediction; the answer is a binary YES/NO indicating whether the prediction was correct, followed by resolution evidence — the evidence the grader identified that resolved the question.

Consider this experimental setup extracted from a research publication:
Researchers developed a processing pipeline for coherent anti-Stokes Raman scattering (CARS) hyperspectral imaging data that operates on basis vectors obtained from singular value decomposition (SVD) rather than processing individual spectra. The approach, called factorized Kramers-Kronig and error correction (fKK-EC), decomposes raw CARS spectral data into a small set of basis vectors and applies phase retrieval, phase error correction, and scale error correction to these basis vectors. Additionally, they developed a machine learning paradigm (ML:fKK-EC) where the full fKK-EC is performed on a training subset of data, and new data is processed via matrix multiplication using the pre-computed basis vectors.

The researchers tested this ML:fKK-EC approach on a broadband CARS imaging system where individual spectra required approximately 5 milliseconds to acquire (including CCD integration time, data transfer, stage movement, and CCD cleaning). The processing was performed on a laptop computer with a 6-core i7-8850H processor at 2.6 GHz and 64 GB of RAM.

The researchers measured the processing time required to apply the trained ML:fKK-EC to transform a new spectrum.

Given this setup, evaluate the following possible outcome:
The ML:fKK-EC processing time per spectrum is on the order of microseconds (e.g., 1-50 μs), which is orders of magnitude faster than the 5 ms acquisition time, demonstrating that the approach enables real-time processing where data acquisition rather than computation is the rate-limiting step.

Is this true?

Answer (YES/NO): YES